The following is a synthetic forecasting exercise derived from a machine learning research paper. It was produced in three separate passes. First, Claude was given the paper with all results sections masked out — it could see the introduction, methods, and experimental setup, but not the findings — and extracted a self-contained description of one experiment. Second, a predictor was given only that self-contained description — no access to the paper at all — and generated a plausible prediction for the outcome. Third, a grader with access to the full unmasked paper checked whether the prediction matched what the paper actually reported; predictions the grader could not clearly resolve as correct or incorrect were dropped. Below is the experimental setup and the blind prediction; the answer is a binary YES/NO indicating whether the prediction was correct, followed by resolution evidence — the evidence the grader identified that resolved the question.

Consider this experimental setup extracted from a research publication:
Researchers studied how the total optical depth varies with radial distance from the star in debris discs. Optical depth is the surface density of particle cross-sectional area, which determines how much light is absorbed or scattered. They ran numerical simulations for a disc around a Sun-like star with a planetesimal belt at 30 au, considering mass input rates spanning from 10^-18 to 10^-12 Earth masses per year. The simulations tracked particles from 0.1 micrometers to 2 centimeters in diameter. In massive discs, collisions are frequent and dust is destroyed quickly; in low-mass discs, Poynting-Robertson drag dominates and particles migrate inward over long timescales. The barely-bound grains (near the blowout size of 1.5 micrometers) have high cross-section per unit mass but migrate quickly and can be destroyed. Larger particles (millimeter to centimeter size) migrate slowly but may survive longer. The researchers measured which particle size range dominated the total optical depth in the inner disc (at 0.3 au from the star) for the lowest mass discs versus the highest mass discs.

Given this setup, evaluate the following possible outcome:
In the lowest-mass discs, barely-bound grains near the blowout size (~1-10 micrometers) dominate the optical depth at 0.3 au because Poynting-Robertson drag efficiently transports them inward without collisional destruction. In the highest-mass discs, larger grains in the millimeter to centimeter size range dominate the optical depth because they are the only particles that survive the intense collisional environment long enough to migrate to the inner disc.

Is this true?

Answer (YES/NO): NO